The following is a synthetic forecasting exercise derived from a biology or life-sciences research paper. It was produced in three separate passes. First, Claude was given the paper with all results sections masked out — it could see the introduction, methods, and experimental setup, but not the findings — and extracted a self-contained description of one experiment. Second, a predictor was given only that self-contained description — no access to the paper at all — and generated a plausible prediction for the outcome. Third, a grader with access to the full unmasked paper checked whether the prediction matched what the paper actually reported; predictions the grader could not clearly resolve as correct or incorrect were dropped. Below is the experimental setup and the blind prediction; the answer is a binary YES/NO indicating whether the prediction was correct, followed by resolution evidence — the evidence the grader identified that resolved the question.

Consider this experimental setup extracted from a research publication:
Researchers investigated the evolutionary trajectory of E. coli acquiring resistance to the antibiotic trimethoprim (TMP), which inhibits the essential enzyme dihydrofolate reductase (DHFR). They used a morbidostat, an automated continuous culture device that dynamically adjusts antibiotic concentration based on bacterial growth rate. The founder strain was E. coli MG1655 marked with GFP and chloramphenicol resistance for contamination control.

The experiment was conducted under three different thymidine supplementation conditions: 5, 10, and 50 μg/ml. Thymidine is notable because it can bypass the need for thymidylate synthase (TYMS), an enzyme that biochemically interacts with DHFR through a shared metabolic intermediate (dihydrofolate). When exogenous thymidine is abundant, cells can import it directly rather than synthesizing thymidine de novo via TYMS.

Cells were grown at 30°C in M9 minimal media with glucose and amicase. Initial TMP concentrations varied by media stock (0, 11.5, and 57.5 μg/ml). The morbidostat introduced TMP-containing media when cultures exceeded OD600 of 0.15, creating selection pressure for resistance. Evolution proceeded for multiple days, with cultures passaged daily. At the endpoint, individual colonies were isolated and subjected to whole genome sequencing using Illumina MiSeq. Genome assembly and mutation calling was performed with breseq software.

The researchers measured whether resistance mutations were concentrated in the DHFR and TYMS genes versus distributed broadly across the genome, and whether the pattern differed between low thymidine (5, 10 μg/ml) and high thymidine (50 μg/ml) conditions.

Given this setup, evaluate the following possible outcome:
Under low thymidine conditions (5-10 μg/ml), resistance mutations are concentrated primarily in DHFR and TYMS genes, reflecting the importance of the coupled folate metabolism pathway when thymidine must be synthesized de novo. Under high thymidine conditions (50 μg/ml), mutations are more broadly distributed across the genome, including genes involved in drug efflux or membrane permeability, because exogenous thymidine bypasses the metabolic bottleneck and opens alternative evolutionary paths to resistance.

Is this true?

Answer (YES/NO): NO